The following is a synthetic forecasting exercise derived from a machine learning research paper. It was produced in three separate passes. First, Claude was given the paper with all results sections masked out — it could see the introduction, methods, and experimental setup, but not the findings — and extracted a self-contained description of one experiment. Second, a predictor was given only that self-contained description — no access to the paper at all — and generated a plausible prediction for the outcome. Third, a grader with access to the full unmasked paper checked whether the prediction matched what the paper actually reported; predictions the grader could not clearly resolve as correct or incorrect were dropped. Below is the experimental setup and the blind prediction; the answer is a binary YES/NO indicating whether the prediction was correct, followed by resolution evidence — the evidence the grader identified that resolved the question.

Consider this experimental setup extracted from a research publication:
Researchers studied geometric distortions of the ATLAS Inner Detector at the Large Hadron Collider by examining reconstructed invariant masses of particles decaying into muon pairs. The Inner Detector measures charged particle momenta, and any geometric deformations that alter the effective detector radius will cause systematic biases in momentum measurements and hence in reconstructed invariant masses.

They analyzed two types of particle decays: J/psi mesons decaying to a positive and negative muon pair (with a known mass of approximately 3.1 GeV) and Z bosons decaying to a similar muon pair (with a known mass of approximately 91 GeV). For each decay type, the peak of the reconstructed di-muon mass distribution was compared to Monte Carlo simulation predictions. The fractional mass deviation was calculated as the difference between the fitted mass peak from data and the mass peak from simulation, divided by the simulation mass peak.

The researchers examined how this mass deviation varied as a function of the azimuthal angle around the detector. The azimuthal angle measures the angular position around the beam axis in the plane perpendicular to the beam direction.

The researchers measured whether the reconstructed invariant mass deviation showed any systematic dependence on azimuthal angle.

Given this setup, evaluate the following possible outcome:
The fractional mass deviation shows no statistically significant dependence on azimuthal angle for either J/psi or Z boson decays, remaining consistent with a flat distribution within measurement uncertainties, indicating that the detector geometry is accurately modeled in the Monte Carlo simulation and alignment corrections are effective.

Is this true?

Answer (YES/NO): NO